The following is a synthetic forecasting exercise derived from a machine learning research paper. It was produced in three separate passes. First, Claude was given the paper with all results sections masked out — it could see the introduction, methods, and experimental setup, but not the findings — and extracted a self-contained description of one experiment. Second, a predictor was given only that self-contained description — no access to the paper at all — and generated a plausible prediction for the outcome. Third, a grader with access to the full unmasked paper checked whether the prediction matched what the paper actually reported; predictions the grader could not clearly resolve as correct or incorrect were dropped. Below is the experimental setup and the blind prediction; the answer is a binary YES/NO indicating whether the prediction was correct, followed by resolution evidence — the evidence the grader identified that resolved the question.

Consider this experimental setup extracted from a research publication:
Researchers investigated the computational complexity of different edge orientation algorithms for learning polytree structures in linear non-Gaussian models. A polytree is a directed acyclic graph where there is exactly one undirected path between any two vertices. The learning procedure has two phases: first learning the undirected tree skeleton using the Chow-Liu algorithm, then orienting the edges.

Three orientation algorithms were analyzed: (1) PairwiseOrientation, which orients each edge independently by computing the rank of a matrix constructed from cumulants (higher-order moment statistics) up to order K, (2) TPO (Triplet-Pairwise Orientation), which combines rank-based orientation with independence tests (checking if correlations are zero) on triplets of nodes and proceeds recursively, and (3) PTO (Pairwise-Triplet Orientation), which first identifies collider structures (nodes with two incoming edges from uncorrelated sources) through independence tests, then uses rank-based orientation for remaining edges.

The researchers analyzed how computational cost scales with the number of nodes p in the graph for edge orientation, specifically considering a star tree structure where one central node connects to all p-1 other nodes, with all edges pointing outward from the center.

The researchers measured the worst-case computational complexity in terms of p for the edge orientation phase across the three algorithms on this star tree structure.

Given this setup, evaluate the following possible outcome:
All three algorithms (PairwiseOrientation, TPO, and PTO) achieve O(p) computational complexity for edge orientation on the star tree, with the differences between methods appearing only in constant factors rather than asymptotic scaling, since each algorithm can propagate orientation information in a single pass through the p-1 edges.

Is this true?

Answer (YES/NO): NO